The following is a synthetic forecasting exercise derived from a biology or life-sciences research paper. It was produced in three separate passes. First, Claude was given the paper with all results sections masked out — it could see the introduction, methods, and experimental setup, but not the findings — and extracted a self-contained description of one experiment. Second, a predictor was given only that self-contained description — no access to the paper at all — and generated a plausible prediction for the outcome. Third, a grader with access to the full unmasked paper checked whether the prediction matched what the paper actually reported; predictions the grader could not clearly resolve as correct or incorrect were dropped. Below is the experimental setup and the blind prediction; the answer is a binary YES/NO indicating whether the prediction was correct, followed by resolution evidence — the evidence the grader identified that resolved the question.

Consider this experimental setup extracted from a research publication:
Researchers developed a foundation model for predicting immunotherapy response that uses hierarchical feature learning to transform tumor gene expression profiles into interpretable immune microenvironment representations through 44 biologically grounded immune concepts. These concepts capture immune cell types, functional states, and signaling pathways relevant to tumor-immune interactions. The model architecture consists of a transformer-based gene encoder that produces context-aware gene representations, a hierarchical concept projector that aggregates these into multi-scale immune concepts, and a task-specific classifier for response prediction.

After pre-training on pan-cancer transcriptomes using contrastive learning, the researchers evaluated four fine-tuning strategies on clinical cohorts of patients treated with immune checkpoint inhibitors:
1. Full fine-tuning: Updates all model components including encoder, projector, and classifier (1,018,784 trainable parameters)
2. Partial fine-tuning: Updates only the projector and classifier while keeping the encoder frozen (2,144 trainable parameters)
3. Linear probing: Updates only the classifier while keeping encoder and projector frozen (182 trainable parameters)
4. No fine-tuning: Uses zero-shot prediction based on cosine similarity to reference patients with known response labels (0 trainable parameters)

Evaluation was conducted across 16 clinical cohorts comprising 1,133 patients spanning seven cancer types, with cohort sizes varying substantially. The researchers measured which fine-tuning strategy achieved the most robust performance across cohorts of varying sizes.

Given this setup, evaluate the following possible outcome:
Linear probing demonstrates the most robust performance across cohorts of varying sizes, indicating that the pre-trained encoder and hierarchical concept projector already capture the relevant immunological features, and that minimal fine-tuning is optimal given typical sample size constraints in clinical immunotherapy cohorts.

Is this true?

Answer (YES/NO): NO